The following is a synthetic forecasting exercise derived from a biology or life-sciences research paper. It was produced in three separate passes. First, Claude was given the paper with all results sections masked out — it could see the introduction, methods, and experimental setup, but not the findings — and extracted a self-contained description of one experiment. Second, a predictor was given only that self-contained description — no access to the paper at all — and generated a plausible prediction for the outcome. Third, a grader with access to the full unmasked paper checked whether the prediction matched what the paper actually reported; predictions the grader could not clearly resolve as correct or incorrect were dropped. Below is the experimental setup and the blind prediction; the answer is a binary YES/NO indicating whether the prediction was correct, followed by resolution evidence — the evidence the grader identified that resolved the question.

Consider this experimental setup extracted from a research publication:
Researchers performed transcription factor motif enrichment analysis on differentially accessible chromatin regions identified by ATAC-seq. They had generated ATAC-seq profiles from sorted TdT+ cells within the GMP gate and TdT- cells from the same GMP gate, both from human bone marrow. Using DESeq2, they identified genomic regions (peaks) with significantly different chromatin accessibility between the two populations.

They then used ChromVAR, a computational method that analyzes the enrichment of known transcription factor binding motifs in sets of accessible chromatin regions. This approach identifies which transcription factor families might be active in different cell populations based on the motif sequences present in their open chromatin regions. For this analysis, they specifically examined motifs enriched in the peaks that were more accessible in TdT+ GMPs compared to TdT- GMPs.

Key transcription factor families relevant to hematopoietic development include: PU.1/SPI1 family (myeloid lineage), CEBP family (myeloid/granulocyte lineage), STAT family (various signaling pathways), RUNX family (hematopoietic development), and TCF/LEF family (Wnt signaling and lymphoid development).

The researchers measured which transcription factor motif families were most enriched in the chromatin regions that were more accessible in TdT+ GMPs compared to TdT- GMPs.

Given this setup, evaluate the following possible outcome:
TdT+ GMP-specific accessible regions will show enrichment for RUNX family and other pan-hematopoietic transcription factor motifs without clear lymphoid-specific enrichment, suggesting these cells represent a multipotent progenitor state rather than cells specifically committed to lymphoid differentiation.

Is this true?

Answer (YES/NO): NO